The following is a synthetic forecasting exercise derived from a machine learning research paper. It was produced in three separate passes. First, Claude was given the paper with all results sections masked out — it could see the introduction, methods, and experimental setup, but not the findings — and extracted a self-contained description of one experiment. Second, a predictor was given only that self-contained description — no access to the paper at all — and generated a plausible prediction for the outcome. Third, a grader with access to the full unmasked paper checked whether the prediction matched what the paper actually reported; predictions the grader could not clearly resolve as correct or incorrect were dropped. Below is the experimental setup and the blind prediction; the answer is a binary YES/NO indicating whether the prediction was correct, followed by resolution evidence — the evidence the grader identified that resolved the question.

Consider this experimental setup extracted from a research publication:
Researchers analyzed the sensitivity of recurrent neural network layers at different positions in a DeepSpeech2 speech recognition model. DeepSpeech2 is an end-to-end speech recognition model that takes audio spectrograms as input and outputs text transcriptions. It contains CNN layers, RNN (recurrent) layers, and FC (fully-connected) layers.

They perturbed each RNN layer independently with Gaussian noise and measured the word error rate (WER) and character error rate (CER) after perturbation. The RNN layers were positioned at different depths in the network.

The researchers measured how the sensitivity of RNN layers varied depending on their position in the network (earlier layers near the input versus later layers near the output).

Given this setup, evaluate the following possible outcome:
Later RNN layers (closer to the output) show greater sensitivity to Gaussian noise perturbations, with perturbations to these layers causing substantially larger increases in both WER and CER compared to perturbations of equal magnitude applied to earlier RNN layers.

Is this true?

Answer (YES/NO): YES